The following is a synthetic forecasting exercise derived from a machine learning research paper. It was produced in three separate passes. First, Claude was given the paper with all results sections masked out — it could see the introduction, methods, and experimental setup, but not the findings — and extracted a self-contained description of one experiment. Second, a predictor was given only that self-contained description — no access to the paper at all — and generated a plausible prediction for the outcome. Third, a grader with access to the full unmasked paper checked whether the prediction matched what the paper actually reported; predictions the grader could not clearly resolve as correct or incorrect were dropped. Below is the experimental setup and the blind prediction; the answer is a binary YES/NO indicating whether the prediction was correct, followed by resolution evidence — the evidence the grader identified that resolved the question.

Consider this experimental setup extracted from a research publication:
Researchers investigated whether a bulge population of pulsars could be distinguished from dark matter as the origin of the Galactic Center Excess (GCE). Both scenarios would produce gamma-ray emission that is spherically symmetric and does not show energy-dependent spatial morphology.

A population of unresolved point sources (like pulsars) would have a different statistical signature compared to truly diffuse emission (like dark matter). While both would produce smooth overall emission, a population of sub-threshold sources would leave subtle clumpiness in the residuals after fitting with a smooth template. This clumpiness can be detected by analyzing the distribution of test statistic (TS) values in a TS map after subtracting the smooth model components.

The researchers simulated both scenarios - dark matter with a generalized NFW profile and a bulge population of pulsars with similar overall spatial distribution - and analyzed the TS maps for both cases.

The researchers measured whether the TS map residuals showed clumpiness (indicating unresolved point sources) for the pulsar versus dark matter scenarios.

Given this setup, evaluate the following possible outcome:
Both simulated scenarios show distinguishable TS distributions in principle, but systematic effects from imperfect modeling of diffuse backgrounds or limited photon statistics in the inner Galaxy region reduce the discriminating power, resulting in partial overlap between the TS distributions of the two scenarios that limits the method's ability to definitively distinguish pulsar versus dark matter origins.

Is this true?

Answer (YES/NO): NO